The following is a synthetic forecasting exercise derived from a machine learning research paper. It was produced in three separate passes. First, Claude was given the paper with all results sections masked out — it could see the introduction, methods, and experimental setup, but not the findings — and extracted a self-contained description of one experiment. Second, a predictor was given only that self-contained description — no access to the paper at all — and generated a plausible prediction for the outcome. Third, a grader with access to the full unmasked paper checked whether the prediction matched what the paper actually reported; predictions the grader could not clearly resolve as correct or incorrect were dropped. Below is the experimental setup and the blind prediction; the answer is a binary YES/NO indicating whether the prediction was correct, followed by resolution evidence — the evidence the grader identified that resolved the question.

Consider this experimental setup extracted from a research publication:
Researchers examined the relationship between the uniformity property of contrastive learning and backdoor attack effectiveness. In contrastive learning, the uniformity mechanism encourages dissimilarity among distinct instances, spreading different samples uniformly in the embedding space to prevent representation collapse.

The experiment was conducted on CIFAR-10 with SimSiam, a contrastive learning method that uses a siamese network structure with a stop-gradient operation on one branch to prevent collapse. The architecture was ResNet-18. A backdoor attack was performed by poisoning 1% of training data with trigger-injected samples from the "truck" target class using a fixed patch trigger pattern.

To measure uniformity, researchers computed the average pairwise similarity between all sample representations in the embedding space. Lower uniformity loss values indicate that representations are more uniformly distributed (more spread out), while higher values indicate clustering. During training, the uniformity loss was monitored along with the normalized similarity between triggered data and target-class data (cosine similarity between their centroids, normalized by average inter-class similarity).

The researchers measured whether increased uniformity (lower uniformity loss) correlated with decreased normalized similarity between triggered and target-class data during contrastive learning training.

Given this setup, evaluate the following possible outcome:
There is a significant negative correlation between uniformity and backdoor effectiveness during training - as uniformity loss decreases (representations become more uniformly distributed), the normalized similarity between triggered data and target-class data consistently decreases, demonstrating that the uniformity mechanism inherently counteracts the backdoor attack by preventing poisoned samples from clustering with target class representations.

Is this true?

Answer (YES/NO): YES